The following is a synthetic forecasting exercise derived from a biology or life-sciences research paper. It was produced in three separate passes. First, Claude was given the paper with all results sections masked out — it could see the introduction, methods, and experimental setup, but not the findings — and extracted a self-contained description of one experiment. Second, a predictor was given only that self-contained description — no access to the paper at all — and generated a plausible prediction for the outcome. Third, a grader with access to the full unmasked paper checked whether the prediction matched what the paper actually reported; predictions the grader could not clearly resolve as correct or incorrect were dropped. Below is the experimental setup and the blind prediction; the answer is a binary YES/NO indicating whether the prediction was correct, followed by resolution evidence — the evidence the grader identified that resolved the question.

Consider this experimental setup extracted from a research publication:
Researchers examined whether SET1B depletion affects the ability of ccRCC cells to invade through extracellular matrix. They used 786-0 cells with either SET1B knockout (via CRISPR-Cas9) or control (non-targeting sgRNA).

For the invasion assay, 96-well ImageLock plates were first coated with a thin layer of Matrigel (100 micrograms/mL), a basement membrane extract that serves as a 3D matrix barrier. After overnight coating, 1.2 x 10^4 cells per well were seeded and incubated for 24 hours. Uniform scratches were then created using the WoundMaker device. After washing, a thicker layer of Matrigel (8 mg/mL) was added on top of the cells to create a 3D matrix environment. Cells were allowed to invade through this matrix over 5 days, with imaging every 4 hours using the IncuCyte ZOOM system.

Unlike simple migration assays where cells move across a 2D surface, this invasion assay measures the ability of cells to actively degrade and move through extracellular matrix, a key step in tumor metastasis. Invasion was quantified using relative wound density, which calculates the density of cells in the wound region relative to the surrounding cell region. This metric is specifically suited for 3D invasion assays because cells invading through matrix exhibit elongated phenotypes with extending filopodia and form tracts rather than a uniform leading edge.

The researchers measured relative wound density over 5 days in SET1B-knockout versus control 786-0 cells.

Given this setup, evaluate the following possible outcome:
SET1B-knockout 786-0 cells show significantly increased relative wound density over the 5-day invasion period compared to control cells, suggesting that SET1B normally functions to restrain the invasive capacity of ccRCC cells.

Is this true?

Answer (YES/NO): NO